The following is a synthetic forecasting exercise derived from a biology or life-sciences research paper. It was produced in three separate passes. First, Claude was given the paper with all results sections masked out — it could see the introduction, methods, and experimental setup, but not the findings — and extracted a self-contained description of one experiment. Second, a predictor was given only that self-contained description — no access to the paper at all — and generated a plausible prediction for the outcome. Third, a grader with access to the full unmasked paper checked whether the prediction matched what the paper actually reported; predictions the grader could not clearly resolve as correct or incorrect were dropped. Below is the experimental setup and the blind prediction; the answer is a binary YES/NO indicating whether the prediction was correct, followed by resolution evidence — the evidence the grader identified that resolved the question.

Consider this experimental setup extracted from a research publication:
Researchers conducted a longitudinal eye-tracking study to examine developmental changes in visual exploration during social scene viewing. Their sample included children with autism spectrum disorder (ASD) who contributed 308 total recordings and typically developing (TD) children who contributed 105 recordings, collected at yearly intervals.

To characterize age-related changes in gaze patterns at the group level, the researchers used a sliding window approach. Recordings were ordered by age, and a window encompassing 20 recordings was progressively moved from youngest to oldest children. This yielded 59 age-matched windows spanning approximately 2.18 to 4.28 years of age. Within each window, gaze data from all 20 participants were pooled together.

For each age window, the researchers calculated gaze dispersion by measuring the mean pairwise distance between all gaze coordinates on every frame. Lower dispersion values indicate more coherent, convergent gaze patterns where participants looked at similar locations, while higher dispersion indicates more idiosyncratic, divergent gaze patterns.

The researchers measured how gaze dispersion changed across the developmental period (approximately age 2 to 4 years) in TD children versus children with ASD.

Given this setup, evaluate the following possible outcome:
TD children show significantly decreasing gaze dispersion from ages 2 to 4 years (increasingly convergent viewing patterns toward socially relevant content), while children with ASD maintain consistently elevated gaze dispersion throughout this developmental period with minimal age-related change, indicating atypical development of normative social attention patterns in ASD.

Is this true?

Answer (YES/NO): NO